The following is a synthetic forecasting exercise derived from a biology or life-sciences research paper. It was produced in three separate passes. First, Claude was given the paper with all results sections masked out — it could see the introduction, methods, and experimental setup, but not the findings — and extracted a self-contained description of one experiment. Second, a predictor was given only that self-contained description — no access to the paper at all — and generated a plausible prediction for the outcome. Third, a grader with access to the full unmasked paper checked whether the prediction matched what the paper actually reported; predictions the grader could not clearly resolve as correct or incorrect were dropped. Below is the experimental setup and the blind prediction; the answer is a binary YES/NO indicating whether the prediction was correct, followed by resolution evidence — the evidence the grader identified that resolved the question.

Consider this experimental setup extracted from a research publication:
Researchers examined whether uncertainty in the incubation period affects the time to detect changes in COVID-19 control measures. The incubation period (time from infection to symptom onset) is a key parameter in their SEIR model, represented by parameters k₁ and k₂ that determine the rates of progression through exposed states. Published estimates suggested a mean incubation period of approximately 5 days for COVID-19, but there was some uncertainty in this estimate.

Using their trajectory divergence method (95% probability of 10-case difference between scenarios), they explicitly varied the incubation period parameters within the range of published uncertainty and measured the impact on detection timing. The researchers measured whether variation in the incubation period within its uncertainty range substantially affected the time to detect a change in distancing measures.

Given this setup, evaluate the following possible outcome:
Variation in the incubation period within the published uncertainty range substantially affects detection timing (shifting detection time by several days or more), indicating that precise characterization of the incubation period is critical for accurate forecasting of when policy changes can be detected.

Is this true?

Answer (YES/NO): NO